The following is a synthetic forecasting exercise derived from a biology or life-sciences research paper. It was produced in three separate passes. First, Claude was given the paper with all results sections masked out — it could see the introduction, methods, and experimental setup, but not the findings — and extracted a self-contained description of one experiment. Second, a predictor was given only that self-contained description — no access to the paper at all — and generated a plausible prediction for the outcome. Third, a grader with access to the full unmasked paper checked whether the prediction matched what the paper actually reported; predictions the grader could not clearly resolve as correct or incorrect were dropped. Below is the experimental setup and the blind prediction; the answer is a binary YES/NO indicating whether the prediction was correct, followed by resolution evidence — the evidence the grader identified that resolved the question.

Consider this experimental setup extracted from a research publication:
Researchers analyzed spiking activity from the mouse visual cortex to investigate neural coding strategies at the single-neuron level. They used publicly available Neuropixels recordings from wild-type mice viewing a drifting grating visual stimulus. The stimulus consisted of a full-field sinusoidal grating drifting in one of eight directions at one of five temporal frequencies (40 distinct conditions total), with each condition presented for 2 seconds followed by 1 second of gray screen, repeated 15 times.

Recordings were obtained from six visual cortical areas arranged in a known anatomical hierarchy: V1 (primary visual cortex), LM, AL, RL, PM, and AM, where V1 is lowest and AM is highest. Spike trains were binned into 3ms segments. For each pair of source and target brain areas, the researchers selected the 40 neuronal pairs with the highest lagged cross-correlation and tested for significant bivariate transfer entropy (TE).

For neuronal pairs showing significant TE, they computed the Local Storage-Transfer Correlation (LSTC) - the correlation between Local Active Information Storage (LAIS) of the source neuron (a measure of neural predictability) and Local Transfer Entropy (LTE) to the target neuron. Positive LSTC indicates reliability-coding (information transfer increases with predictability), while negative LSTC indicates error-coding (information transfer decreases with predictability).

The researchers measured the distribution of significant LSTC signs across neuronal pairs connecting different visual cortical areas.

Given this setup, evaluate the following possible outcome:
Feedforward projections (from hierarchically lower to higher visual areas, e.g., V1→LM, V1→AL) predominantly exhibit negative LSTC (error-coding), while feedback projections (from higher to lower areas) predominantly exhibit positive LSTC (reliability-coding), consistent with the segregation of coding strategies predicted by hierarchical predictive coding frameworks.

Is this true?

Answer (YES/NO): NO